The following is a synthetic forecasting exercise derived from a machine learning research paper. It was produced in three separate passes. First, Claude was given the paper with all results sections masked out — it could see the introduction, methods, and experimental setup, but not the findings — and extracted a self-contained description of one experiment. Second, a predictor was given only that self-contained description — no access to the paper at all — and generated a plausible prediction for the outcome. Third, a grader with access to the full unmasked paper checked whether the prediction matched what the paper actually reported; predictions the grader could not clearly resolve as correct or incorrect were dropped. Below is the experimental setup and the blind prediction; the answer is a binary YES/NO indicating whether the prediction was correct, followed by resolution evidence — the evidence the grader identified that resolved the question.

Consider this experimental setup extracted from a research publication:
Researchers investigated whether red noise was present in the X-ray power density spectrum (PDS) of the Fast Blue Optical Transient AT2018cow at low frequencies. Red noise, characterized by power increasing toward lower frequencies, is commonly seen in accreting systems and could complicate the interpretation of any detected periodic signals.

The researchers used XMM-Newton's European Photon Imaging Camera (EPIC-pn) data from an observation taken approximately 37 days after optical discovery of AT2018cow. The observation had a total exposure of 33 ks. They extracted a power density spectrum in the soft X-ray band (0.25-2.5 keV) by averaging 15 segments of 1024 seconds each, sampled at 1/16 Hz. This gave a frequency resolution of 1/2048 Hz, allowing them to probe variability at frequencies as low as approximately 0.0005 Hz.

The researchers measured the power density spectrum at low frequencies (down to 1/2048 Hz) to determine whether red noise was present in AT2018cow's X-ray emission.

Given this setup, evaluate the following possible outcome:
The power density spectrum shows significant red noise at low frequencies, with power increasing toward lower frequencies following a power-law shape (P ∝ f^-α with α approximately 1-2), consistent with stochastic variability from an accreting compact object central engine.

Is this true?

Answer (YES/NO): NO